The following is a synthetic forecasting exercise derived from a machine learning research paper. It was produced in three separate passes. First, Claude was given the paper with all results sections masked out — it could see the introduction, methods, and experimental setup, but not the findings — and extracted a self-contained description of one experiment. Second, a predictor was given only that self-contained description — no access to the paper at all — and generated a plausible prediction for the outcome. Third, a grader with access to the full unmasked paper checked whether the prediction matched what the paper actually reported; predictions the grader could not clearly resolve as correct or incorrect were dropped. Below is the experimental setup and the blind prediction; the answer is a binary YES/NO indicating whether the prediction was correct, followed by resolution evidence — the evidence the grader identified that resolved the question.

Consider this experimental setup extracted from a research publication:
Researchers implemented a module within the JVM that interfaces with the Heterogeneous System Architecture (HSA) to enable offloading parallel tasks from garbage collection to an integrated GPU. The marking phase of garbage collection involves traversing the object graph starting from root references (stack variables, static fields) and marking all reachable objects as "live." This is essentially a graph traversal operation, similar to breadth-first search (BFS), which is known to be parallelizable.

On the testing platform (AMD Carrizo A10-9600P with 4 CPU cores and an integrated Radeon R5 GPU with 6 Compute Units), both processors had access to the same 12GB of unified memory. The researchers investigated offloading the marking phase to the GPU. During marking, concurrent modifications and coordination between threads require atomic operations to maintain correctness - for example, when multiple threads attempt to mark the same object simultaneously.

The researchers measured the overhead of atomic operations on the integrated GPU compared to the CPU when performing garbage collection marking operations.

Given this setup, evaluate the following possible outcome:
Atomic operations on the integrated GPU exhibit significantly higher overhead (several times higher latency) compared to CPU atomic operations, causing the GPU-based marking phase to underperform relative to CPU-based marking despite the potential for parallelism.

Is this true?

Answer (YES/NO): NO